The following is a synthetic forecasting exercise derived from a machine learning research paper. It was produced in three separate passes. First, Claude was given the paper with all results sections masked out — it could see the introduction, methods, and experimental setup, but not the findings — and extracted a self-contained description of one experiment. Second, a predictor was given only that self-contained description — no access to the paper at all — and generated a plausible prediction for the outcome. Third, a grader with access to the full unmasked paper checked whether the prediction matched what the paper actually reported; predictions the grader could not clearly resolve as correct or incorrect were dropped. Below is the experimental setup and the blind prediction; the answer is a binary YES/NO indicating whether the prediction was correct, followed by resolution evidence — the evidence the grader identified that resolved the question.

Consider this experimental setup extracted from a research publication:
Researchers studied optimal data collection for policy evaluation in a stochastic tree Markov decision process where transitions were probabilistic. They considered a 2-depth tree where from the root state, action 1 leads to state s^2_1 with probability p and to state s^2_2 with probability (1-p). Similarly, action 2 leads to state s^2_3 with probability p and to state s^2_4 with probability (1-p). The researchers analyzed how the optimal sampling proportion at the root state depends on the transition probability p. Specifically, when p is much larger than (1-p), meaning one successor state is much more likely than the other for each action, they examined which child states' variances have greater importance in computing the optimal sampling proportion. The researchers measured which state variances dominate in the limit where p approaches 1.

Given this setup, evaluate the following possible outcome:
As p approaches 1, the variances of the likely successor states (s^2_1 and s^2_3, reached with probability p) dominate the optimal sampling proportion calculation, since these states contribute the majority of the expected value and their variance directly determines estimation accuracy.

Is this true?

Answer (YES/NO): YES